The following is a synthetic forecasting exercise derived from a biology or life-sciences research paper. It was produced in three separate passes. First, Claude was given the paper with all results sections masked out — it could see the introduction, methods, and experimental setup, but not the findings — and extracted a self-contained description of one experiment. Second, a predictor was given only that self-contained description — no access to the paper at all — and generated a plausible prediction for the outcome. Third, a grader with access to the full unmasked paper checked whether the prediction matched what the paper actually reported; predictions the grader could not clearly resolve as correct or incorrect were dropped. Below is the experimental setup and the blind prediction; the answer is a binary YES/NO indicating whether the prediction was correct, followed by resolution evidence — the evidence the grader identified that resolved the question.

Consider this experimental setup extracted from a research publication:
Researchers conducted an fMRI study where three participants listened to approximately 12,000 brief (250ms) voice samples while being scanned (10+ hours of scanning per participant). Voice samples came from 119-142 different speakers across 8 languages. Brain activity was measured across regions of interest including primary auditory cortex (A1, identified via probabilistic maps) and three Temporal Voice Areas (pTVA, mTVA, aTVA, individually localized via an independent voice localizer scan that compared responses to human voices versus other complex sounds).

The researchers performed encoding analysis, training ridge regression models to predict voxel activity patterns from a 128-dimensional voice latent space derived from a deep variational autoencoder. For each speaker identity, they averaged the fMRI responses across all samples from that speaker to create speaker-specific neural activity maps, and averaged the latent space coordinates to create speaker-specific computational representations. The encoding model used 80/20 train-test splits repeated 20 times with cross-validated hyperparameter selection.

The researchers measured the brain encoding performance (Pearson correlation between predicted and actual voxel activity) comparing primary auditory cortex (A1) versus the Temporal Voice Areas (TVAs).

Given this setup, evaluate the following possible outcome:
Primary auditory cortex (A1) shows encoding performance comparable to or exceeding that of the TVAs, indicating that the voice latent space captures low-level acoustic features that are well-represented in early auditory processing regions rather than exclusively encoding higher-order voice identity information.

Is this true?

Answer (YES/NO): NO